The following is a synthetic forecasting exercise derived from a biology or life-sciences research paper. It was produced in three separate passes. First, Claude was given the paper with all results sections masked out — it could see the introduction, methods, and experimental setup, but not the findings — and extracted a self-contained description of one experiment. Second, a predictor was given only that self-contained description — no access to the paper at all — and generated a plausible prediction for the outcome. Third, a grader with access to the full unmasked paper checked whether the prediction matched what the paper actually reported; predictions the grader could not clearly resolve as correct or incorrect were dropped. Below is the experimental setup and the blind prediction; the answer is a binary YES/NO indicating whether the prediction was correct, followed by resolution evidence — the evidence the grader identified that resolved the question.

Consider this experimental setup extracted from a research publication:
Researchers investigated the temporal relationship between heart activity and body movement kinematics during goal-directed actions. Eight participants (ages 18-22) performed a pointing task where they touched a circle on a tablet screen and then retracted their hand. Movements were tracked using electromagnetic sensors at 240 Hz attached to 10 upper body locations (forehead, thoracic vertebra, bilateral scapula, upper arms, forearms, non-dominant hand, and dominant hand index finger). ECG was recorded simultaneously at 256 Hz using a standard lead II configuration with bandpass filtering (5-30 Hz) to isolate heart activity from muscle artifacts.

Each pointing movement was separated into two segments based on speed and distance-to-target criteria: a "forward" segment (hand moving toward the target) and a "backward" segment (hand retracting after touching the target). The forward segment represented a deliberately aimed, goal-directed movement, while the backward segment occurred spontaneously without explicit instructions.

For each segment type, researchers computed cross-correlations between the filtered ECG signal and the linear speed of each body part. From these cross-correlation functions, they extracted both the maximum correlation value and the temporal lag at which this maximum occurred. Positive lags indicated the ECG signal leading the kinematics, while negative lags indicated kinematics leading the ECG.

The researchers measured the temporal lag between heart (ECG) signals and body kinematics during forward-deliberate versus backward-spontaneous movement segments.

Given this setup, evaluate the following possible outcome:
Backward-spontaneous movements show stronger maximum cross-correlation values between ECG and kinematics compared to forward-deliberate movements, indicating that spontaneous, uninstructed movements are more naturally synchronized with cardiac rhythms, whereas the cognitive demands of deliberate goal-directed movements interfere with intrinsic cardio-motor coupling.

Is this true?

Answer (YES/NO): YES